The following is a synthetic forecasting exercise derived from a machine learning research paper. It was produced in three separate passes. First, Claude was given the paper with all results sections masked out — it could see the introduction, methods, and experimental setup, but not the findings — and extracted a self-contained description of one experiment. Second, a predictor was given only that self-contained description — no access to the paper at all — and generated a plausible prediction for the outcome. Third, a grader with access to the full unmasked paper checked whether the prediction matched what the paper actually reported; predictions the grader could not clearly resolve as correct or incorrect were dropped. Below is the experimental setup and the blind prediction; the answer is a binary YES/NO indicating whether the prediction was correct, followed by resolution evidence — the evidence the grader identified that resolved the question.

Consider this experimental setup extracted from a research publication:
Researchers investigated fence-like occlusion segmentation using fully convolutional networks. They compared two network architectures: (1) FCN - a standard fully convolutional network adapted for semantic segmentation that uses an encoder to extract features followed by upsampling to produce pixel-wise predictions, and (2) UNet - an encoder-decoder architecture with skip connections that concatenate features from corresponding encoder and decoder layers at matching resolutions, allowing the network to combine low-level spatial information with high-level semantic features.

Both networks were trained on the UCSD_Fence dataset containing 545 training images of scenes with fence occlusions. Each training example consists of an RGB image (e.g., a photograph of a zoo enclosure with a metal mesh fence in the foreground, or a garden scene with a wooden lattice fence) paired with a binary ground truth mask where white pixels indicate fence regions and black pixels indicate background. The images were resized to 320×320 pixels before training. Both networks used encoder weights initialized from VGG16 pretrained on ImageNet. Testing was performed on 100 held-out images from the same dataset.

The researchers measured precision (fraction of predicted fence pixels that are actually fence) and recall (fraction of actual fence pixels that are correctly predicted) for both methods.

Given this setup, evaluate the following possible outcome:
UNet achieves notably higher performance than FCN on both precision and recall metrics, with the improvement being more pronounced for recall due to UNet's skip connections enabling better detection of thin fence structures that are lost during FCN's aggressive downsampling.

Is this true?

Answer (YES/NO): NO